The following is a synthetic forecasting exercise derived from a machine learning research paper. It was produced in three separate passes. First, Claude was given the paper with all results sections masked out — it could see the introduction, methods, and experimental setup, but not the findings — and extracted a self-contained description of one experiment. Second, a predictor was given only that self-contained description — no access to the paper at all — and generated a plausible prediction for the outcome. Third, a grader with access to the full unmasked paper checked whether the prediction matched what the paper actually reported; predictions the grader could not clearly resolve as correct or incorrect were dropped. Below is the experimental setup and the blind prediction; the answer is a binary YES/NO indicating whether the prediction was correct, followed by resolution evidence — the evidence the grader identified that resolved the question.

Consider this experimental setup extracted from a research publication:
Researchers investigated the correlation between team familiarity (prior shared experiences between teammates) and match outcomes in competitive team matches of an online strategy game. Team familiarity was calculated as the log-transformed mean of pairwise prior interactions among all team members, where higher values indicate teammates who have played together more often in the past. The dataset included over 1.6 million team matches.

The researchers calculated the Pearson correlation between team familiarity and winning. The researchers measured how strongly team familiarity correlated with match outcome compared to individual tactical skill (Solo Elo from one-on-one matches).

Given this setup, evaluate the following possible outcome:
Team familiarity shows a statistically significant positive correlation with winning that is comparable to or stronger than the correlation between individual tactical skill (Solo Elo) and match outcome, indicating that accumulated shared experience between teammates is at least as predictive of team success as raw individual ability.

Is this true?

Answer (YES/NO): NO